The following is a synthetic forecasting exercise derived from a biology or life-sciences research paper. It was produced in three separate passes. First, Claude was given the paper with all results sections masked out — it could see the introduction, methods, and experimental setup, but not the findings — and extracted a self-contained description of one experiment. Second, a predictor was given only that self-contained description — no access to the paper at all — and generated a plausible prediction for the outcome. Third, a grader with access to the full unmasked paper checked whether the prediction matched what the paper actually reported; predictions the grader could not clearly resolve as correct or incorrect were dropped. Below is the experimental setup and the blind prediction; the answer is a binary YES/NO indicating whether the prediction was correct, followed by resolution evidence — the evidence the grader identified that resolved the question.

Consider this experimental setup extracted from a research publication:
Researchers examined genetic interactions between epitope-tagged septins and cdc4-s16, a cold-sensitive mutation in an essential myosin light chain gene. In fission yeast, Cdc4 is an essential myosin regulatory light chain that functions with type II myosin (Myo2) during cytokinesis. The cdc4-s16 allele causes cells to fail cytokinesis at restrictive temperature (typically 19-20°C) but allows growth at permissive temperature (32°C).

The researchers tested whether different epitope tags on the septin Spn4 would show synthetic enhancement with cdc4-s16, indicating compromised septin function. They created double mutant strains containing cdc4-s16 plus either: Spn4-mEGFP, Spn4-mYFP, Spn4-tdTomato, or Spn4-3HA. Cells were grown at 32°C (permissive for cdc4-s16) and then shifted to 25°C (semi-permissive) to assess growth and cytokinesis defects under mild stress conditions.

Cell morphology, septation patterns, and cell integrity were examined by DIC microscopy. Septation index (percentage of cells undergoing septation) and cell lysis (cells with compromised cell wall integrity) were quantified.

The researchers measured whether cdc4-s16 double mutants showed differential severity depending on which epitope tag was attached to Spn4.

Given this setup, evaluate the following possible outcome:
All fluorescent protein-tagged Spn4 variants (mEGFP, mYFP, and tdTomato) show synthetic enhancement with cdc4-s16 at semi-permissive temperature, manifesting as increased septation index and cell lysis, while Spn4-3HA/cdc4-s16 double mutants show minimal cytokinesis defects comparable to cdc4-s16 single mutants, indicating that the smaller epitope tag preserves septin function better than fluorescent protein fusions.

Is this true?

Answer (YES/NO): NO